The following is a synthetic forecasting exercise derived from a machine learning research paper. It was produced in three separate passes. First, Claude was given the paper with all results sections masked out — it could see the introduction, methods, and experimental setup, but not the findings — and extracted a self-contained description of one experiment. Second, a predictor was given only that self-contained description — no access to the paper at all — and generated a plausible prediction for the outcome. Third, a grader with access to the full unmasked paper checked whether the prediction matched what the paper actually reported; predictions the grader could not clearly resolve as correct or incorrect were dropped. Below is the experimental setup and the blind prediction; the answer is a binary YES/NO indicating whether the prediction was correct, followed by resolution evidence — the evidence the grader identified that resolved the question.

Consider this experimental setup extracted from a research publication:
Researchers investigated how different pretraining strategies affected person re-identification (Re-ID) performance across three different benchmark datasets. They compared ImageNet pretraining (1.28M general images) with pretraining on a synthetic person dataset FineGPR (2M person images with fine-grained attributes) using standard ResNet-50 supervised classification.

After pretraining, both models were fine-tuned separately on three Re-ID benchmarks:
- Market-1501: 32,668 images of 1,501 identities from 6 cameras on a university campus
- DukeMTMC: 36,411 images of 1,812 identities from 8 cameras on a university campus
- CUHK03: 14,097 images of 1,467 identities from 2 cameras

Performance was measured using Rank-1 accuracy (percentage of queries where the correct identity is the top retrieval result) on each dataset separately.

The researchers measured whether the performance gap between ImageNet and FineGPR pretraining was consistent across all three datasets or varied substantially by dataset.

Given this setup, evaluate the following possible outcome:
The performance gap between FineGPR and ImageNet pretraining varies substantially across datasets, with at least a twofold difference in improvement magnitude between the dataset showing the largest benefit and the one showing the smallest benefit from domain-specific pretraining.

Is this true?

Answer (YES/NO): NO